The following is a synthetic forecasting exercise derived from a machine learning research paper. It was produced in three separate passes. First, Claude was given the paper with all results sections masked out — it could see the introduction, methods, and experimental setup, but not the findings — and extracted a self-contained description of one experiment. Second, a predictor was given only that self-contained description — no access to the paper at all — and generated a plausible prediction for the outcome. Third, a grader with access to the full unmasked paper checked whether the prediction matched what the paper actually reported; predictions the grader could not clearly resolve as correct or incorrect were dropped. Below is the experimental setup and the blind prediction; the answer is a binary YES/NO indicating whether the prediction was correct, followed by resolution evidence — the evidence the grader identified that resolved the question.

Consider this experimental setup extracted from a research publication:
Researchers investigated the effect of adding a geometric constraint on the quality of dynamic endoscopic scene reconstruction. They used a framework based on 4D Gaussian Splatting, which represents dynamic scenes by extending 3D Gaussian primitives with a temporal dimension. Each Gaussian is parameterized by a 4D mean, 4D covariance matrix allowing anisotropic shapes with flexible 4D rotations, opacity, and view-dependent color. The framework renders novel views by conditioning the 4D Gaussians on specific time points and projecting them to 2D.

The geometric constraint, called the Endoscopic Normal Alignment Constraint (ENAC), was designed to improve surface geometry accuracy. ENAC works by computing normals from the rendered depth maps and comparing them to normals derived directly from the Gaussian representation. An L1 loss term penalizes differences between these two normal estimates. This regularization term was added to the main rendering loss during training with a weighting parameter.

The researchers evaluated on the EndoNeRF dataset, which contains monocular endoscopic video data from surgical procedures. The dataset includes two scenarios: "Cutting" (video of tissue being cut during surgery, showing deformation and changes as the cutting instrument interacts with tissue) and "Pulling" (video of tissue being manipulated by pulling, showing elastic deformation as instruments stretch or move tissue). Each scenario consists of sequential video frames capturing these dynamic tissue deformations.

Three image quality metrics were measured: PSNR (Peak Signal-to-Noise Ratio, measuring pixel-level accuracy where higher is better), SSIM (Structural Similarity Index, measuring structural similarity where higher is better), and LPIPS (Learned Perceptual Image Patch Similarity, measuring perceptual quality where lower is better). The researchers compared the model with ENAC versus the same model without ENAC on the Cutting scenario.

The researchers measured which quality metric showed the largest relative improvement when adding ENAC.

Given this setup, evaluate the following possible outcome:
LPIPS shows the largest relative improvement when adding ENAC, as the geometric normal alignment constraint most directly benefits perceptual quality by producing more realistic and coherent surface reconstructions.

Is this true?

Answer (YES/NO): YES